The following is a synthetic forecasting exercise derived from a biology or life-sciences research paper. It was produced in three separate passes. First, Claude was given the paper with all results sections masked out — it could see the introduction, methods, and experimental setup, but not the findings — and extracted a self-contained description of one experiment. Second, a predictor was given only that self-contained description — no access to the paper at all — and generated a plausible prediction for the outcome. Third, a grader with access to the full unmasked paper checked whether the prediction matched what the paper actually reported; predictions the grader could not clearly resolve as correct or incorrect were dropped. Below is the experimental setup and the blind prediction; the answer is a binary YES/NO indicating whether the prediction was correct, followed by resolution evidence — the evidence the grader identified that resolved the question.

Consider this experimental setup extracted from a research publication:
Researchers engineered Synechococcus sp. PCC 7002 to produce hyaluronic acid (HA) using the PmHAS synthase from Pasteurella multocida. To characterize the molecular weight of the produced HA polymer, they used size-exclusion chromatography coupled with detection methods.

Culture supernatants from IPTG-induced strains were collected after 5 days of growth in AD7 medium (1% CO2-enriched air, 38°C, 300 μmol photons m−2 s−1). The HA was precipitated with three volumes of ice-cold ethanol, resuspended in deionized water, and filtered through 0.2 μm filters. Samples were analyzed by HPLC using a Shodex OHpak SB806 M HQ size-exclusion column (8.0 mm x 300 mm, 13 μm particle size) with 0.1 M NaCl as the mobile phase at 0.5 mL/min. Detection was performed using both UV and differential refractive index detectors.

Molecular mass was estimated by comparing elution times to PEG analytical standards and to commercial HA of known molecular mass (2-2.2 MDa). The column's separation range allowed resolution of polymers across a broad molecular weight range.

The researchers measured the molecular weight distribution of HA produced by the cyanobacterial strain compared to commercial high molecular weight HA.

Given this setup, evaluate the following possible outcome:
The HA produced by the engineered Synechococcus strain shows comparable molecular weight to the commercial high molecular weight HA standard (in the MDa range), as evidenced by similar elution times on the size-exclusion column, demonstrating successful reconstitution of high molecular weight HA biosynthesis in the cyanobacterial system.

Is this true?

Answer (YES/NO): YES